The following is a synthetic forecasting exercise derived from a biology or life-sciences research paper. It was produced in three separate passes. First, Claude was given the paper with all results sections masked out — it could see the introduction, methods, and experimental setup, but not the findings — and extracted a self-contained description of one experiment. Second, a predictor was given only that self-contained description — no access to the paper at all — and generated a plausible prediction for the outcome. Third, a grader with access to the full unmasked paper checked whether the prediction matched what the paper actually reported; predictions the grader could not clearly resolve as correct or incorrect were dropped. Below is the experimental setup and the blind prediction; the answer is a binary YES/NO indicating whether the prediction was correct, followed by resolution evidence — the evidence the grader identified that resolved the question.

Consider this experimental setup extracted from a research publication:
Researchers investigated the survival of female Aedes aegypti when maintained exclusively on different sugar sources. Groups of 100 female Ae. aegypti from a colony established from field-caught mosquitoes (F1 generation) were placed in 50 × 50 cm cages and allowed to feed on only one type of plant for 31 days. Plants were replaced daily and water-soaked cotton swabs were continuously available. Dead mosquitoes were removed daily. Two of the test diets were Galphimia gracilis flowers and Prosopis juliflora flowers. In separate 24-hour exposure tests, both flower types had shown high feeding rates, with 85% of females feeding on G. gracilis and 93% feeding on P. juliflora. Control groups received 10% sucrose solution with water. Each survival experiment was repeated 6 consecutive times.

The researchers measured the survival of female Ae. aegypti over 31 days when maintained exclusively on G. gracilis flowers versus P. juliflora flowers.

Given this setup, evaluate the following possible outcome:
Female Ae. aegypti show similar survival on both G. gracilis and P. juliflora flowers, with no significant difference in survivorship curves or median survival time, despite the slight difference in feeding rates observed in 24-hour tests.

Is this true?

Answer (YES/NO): NO